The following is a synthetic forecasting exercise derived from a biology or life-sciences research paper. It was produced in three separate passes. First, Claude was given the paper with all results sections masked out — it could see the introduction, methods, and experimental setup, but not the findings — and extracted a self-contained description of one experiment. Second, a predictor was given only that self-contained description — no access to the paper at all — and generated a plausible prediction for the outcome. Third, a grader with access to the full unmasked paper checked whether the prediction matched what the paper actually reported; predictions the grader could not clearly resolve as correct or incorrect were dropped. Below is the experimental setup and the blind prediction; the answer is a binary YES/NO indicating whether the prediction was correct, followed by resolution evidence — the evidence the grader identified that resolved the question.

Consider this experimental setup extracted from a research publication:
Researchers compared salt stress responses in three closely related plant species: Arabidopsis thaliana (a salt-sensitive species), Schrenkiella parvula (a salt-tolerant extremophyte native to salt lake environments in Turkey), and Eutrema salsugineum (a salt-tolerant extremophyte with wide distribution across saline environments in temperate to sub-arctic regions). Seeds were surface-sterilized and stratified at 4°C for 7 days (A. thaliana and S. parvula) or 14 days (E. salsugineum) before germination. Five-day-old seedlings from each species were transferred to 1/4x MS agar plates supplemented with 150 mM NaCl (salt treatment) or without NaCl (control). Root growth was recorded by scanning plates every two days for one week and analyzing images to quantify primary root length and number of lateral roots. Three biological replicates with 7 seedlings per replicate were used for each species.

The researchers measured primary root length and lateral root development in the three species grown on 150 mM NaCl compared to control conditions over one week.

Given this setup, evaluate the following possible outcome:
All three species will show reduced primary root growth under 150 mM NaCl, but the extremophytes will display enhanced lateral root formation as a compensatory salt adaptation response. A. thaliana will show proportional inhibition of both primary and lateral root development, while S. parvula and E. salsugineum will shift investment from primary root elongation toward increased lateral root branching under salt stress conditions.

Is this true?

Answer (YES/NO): NO